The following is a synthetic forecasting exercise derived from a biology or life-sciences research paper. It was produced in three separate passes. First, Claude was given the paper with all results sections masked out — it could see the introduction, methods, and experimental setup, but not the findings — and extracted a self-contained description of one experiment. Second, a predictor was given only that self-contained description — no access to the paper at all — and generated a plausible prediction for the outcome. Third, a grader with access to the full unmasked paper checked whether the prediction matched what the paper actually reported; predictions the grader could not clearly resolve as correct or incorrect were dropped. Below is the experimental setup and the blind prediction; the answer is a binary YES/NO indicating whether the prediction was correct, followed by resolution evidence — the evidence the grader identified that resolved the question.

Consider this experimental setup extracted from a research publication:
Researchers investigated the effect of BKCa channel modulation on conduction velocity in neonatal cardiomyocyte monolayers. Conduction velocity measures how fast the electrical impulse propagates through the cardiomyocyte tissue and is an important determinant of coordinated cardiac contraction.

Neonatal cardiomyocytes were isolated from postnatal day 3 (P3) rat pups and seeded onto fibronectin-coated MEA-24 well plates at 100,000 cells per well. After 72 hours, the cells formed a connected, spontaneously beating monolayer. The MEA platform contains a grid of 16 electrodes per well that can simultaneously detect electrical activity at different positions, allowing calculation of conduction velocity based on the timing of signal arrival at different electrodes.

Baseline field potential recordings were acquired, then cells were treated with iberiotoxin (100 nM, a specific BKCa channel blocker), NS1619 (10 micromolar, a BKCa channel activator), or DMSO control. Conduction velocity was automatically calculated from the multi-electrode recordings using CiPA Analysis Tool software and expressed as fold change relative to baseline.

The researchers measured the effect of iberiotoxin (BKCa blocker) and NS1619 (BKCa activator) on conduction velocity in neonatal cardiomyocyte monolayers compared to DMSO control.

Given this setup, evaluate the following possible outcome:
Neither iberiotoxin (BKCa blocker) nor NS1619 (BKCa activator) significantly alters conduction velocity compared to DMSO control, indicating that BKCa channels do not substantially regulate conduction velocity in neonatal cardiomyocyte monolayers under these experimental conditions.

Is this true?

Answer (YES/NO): NO